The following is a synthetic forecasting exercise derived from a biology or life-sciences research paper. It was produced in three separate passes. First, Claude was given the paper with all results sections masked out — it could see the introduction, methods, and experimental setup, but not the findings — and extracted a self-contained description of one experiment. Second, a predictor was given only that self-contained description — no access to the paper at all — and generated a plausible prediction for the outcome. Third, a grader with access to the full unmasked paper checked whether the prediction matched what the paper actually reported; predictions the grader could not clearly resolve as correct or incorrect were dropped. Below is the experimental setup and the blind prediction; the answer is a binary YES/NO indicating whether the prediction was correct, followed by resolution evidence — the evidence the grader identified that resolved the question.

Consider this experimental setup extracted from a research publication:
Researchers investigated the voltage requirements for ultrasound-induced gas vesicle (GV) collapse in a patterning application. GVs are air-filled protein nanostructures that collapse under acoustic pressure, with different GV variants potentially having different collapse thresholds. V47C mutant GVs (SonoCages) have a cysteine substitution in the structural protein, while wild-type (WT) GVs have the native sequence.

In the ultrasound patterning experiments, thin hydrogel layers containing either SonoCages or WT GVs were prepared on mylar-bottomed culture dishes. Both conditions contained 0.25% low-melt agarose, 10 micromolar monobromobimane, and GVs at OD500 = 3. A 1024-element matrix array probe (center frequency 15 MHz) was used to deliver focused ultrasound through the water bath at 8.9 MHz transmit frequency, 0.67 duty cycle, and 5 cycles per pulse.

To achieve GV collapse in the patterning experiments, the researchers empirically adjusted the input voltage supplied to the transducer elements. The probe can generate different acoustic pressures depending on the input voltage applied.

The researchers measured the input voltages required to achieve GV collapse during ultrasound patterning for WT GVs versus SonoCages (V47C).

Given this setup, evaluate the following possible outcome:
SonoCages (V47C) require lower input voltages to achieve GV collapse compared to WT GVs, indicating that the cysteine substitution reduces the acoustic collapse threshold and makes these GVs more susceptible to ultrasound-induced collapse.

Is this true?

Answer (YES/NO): YES